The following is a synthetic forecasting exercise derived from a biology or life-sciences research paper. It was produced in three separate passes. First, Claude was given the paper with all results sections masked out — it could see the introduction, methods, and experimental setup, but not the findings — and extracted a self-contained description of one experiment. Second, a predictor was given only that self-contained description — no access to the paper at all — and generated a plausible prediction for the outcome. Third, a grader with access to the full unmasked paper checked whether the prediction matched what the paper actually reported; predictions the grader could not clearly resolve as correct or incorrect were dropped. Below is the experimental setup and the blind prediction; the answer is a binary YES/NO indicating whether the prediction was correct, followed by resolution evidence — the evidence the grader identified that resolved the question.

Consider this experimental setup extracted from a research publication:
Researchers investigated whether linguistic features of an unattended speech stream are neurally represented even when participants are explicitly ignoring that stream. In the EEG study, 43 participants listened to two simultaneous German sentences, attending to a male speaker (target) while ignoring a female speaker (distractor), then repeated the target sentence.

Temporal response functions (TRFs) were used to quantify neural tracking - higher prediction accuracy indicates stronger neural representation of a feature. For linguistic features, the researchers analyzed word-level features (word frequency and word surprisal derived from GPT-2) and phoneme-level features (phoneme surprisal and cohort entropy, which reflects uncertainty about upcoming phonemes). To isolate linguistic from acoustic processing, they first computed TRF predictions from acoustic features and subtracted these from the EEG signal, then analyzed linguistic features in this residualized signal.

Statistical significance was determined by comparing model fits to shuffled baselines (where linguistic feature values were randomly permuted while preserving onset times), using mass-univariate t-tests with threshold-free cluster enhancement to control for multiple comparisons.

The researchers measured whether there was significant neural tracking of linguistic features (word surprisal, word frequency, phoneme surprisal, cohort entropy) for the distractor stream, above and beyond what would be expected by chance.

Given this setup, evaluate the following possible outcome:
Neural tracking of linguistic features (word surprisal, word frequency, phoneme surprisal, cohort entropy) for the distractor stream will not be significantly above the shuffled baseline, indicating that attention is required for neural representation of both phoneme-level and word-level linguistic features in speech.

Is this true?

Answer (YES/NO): NO